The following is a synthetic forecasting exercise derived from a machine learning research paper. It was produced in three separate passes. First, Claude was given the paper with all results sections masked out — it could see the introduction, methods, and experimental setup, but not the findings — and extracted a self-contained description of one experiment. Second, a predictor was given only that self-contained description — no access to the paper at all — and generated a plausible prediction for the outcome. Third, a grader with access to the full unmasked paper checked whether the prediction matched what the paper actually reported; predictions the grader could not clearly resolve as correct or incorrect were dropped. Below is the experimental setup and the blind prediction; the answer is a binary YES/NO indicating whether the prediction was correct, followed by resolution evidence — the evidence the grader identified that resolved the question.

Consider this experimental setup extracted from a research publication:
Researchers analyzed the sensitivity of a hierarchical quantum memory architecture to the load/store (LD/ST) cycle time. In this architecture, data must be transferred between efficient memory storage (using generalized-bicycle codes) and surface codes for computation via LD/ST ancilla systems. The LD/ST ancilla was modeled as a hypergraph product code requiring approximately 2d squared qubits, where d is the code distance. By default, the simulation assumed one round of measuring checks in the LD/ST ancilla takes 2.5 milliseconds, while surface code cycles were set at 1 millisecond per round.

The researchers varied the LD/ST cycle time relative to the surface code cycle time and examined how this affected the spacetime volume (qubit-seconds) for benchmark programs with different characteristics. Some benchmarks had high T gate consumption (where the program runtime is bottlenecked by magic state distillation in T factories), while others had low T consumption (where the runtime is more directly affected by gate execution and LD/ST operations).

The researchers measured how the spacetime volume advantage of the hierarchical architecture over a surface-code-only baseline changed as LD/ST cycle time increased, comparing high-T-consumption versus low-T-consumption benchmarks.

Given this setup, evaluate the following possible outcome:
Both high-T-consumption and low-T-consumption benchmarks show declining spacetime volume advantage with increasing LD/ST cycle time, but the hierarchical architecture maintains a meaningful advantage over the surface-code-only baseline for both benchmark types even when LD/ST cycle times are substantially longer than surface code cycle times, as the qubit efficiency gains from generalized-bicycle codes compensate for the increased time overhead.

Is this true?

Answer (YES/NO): NO